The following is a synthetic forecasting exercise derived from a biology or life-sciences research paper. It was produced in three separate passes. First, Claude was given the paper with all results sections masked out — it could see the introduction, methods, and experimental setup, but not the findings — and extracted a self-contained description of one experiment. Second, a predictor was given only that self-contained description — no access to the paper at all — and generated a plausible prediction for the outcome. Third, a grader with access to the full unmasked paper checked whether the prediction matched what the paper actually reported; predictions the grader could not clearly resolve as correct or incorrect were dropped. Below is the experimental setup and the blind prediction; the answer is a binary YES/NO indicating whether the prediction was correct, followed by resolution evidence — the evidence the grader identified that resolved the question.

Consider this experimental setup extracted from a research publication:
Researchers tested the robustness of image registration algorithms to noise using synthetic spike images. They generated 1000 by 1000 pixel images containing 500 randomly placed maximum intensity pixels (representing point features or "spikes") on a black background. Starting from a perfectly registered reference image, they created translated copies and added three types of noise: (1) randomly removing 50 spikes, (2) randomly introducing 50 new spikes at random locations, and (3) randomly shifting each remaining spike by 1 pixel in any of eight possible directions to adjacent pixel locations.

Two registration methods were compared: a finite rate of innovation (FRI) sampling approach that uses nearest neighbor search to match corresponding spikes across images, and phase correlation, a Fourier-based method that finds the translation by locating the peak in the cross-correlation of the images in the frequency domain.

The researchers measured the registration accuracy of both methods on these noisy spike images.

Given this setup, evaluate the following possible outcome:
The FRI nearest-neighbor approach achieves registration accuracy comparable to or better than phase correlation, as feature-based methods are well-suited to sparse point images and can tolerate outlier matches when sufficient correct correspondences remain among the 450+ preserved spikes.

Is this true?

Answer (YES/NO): YES